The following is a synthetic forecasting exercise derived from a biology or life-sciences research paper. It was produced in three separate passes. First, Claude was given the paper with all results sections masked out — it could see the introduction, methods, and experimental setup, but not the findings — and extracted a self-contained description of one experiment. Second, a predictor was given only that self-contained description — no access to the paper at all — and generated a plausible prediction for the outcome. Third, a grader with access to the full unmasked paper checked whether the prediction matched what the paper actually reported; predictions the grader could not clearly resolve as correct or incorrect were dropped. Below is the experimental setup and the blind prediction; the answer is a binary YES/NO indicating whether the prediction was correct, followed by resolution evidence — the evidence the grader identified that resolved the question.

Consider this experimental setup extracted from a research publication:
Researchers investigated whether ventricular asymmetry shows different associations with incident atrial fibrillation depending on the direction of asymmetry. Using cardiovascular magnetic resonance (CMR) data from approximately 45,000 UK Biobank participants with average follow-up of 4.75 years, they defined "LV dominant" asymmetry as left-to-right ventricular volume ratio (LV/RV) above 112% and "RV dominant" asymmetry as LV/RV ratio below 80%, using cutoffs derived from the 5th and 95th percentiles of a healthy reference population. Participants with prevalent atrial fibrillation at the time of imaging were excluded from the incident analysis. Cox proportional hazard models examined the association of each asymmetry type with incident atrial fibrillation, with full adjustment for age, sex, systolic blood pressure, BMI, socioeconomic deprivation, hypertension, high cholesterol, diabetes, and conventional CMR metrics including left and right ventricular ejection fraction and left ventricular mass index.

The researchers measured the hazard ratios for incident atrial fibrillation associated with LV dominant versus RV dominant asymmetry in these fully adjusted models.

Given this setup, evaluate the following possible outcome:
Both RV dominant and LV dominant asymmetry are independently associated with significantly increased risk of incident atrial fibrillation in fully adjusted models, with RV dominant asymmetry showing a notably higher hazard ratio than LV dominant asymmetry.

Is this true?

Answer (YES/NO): NO